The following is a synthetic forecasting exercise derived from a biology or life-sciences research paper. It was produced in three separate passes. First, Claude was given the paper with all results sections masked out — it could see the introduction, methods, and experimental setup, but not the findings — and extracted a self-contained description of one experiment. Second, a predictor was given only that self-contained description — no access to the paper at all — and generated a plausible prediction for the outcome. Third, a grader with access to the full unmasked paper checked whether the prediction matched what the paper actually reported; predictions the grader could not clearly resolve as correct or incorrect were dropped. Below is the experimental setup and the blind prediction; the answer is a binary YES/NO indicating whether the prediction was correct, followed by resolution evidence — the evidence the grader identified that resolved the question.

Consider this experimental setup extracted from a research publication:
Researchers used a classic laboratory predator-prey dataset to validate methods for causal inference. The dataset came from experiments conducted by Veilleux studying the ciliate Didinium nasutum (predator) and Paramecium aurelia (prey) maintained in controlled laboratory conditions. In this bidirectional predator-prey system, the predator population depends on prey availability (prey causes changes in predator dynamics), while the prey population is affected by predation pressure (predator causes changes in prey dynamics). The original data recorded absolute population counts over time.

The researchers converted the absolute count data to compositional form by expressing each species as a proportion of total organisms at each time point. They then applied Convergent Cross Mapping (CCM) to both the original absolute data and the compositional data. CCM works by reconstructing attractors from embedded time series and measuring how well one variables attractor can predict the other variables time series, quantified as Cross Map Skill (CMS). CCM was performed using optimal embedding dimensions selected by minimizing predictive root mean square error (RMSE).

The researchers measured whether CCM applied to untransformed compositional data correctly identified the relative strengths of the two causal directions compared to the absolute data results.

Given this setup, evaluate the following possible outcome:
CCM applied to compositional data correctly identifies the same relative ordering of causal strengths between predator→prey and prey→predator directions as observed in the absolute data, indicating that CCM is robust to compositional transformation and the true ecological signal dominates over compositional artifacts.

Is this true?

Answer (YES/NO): NO